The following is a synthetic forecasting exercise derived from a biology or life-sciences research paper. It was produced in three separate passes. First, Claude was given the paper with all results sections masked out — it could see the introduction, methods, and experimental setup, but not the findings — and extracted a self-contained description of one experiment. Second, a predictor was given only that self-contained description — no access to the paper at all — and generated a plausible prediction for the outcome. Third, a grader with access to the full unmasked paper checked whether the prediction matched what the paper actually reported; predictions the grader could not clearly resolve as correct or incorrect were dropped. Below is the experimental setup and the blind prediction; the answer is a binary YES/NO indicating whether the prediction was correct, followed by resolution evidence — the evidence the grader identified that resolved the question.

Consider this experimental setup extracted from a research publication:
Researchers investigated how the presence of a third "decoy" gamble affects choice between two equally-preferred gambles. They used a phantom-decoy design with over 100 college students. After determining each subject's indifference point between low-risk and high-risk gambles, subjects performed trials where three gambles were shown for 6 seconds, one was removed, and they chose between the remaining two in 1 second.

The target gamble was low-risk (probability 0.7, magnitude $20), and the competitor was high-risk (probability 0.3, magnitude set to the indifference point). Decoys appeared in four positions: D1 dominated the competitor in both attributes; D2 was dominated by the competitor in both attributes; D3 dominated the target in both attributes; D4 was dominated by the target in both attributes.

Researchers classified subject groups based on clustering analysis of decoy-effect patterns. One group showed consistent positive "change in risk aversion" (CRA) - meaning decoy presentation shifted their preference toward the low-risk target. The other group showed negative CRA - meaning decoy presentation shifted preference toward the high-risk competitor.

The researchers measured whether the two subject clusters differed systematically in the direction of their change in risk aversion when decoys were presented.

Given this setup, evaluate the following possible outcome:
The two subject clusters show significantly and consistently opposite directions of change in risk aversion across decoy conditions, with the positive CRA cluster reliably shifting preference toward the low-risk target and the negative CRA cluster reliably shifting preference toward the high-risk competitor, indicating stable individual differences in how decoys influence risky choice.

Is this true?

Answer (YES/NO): YES